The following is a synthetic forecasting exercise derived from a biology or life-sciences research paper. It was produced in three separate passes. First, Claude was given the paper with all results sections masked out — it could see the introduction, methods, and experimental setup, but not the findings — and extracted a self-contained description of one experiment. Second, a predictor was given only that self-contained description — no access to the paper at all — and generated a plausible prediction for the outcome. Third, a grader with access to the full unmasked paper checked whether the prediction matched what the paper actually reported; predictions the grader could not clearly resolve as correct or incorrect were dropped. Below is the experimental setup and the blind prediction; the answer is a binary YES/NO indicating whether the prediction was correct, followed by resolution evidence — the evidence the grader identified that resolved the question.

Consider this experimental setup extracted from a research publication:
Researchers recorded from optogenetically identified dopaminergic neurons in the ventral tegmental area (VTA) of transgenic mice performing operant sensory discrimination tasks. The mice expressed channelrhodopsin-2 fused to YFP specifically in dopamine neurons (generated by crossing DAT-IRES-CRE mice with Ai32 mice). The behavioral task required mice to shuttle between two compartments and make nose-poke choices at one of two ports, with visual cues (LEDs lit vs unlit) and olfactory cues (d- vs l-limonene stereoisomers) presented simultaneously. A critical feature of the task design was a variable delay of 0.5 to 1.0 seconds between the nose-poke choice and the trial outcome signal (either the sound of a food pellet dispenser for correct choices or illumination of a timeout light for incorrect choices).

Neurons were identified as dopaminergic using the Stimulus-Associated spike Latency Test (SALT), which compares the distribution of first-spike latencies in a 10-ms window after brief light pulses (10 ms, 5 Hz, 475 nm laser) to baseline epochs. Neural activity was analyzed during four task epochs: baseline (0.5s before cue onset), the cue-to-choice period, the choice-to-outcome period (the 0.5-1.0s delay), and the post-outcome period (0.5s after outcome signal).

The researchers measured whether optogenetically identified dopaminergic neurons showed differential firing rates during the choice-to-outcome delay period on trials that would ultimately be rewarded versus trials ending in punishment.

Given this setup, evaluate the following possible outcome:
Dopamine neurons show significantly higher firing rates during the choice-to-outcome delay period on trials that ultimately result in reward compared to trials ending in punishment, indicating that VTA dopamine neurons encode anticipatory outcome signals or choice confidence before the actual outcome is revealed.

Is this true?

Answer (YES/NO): YES